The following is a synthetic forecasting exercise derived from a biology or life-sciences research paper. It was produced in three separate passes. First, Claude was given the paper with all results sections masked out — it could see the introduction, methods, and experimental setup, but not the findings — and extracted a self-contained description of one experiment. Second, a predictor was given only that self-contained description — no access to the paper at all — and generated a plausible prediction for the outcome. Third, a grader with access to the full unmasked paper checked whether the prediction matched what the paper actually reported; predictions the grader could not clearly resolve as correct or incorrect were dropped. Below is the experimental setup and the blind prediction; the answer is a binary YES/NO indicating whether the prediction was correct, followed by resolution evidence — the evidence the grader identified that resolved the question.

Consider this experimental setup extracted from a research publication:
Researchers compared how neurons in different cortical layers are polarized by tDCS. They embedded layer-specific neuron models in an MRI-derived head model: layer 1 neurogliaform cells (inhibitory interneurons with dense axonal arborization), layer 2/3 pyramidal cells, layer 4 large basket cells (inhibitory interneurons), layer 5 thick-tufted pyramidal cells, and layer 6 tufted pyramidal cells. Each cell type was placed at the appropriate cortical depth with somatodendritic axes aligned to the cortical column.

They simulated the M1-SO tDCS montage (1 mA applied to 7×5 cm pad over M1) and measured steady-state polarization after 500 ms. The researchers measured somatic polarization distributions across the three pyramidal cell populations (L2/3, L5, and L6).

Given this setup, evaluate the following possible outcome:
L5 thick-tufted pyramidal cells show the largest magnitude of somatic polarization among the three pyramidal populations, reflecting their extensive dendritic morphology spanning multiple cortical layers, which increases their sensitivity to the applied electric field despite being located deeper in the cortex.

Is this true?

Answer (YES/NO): YES